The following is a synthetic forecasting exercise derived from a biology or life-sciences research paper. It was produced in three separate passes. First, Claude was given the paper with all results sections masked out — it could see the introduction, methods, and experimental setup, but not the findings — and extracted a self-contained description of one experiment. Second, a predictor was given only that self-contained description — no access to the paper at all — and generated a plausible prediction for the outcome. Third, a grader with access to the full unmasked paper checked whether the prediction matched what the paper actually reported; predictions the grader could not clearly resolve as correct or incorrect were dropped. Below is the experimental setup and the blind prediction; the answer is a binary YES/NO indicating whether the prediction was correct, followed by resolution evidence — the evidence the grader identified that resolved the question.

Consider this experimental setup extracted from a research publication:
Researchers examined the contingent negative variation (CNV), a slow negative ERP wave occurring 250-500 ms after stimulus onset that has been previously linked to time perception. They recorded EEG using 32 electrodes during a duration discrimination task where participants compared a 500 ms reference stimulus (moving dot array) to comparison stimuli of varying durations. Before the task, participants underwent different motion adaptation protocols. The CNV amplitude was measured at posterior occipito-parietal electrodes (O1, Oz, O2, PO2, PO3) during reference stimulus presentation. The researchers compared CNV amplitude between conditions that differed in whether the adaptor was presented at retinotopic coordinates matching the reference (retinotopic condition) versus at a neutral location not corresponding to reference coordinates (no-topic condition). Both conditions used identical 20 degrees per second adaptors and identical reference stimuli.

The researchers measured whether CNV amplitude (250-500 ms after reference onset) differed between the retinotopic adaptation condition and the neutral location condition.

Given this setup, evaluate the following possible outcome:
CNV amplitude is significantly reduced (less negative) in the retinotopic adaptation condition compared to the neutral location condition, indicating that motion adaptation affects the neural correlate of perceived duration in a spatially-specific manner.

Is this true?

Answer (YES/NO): NO